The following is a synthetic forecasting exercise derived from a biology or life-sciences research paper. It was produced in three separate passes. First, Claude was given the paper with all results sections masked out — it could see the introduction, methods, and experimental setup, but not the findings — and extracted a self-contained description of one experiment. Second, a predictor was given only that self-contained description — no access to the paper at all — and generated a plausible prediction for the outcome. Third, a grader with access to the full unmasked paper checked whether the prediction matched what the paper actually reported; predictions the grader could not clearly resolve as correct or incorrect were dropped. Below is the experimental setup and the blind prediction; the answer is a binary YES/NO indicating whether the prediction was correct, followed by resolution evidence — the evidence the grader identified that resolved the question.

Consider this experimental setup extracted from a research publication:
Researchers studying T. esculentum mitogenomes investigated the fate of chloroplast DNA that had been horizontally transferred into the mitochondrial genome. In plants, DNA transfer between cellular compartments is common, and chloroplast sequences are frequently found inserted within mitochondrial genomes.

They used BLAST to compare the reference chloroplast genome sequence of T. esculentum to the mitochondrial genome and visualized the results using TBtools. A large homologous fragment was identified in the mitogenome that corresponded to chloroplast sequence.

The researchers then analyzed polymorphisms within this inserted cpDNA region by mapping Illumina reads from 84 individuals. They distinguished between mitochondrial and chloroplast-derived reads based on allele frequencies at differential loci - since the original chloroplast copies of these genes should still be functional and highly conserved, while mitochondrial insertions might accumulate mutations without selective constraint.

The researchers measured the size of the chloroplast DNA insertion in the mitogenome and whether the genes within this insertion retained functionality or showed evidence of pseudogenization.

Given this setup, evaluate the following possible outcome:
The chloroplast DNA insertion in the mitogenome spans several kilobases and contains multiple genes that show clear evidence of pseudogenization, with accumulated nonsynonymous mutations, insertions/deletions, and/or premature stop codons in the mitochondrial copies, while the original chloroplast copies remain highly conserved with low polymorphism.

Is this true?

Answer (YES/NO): YES